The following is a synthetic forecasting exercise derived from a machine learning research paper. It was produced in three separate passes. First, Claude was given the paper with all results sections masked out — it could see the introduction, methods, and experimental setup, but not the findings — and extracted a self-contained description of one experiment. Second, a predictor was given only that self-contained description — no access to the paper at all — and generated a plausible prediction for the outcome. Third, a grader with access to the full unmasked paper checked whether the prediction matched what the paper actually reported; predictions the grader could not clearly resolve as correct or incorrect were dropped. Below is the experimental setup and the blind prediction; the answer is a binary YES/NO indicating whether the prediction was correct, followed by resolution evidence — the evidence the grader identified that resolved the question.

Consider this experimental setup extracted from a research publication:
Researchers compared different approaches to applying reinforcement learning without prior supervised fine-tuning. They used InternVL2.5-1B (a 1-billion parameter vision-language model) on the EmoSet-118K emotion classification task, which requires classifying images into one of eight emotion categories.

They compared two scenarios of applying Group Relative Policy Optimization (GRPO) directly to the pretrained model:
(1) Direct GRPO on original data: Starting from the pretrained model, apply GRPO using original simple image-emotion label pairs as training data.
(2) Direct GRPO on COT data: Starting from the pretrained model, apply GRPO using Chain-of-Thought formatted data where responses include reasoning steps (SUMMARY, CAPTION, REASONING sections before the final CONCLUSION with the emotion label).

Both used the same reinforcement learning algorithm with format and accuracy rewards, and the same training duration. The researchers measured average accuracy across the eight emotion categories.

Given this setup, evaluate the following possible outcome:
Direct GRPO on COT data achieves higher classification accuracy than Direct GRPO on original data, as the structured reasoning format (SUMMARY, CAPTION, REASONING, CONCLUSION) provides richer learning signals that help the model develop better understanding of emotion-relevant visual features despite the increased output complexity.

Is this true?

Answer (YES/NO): NO